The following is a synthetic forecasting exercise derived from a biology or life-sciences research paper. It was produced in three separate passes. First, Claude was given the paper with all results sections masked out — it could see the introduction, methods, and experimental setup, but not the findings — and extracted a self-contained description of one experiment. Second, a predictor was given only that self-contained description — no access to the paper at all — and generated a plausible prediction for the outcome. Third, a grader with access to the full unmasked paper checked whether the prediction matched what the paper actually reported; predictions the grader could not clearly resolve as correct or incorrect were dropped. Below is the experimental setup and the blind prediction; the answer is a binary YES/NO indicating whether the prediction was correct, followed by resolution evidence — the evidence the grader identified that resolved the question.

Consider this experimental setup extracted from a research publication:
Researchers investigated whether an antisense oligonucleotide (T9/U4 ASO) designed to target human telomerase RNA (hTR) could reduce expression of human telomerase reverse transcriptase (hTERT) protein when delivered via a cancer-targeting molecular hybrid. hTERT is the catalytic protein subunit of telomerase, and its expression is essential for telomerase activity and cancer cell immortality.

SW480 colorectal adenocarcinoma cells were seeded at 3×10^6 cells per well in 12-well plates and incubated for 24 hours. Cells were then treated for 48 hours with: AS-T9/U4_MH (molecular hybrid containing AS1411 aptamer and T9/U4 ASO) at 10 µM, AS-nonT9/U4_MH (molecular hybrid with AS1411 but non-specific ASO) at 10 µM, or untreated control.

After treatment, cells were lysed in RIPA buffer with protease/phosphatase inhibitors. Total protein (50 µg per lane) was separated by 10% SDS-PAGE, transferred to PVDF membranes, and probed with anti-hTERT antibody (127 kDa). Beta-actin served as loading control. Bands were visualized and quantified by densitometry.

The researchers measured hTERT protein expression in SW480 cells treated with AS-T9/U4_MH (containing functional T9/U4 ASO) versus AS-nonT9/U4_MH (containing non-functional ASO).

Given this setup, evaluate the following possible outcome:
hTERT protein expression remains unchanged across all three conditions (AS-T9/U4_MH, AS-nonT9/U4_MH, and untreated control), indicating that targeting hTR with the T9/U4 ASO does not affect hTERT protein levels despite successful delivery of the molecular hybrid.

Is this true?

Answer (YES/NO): NO